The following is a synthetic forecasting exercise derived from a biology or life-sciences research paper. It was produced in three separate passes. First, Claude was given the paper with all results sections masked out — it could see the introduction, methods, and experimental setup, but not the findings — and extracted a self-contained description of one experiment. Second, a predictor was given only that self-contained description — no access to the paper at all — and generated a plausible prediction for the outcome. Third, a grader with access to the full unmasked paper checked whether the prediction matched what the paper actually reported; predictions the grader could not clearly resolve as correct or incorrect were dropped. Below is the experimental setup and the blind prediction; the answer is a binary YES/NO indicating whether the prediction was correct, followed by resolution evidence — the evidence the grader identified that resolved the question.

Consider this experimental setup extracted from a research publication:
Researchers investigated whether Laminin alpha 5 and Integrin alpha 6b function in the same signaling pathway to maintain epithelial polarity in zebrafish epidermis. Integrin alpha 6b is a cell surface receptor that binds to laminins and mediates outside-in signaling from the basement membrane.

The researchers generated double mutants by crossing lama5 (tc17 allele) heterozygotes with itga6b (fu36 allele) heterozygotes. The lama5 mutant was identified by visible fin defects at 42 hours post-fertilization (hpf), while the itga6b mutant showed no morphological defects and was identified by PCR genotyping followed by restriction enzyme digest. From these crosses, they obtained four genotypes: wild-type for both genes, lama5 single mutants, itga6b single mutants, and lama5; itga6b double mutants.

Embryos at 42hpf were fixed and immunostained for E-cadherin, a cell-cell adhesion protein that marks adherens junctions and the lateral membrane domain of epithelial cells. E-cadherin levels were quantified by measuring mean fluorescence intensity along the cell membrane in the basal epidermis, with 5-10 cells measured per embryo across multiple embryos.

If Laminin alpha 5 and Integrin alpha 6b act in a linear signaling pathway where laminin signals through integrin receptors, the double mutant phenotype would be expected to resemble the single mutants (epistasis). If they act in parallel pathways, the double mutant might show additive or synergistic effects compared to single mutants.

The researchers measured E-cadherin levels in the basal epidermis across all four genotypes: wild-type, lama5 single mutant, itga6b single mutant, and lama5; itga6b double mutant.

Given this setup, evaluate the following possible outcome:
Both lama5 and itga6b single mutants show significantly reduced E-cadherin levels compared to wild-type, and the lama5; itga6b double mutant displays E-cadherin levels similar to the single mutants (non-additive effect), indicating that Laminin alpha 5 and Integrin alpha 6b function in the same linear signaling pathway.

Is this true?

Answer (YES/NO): YES